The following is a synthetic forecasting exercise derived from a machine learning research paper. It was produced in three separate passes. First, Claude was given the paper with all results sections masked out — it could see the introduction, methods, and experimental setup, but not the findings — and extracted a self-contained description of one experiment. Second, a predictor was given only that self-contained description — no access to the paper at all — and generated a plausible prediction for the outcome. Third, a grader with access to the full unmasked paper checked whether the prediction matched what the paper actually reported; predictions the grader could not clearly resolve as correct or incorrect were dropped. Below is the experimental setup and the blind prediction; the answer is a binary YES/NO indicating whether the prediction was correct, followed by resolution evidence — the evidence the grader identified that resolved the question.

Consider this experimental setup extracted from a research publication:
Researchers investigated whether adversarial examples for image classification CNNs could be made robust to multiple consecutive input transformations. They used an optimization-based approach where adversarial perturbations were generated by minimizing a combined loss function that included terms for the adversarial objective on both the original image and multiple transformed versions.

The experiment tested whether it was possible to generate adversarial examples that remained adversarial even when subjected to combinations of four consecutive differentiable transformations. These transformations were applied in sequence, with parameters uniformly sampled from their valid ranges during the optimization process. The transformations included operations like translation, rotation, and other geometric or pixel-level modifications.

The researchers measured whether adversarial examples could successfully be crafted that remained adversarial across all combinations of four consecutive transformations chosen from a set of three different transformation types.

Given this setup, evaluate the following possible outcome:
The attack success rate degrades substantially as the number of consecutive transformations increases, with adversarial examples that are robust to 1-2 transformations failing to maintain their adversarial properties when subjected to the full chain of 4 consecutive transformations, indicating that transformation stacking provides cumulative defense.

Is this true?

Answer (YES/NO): NO